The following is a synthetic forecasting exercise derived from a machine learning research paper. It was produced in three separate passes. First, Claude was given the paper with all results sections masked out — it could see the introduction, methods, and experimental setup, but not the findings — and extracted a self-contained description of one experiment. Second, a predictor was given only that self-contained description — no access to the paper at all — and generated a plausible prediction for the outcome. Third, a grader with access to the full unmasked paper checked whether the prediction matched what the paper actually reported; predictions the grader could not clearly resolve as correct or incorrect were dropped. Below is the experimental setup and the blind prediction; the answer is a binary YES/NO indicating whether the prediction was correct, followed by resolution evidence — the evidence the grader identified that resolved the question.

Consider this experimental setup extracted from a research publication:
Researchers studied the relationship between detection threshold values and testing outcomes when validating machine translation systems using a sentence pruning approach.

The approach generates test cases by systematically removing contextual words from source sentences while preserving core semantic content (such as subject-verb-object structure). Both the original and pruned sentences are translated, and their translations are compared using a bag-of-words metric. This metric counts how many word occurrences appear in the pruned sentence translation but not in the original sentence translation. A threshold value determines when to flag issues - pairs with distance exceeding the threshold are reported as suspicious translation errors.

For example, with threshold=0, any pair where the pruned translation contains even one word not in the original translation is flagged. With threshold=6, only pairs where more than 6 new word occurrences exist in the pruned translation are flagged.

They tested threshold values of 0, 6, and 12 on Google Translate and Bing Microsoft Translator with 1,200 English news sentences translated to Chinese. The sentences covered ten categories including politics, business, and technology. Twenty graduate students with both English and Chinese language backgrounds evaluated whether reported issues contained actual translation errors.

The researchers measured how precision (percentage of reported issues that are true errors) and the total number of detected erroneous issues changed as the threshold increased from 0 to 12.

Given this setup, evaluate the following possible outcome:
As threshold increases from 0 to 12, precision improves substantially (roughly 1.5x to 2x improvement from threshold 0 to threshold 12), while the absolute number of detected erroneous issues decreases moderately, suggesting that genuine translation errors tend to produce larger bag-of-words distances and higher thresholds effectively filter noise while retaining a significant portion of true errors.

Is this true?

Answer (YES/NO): NO